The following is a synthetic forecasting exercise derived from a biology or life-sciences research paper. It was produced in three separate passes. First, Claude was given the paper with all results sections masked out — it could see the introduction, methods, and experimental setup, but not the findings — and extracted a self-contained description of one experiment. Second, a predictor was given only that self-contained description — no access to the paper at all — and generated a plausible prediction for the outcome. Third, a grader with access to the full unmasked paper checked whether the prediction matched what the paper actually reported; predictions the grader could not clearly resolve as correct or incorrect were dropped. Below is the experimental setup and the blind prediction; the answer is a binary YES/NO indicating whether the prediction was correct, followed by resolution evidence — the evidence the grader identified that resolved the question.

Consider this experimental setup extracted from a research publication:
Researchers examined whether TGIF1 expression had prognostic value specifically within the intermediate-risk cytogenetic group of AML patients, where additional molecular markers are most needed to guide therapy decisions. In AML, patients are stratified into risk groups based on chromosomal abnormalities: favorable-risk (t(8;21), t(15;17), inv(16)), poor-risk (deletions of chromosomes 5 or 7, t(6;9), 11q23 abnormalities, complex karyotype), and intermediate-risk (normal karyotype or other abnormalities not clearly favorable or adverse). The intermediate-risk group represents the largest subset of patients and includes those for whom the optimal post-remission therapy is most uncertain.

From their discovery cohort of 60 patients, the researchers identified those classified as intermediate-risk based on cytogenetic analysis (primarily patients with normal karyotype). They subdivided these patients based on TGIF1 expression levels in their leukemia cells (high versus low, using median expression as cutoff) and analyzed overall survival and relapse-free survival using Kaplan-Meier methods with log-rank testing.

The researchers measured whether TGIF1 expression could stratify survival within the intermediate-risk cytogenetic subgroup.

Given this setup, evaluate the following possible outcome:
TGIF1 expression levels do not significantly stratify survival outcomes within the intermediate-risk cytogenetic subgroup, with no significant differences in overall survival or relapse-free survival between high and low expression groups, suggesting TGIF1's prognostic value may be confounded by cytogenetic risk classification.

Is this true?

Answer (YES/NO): NO